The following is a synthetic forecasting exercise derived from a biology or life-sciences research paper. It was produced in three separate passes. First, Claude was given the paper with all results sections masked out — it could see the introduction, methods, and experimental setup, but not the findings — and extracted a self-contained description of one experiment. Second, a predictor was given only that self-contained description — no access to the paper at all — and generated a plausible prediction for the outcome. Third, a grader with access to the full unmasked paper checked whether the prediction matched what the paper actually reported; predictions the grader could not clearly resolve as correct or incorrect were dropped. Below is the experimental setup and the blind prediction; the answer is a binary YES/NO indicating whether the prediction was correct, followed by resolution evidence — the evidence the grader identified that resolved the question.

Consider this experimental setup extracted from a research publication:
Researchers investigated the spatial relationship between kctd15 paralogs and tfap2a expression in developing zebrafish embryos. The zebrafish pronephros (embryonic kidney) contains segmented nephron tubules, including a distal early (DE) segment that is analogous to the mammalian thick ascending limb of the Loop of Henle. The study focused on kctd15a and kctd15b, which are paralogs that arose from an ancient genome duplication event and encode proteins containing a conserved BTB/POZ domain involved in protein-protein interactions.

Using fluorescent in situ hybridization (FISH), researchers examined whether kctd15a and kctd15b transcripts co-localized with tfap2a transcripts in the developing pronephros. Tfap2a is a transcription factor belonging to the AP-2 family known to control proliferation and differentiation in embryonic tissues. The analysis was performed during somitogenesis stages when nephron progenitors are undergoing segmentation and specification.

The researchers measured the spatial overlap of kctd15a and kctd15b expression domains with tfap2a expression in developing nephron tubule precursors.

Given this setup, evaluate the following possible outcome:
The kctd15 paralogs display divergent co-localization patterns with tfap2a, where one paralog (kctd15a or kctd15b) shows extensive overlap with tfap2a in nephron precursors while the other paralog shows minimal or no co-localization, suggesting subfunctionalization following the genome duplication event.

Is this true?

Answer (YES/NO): NO